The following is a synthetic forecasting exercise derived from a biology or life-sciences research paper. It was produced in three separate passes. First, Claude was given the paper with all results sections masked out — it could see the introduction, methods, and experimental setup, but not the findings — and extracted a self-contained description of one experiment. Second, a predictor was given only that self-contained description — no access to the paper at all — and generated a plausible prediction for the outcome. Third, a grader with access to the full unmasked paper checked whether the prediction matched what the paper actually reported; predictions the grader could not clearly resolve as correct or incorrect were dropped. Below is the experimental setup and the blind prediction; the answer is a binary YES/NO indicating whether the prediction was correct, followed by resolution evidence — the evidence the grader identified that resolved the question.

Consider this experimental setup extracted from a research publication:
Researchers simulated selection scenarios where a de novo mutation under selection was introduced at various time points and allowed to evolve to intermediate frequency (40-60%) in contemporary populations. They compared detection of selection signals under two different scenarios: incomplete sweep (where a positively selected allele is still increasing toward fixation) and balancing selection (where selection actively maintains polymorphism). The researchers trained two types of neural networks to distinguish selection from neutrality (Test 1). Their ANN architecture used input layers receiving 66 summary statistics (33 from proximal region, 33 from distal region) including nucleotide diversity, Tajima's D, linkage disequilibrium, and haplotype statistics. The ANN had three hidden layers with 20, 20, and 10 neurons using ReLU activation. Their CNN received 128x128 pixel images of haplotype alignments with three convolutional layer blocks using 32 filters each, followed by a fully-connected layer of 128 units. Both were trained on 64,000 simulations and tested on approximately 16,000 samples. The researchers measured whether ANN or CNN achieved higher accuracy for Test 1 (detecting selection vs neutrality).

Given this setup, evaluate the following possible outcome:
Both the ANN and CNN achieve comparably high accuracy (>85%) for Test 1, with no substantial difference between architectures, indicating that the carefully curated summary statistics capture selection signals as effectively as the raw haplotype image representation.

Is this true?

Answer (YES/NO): YES